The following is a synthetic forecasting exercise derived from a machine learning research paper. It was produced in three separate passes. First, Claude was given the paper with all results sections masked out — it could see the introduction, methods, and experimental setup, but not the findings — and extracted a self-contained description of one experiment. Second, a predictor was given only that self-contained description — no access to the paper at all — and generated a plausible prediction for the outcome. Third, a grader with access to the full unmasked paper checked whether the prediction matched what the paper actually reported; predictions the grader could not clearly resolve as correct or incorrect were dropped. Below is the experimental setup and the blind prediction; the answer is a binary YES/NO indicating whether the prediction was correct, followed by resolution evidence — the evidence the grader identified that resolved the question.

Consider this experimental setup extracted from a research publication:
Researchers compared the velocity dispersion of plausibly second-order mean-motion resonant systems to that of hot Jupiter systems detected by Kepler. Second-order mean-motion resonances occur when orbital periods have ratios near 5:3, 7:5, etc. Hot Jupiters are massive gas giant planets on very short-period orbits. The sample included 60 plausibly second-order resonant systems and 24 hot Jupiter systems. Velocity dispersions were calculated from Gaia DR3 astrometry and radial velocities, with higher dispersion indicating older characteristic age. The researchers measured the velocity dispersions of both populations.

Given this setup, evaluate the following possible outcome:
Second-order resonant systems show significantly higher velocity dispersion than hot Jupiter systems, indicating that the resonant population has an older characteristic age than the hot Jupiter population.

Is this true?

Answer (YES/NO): NO